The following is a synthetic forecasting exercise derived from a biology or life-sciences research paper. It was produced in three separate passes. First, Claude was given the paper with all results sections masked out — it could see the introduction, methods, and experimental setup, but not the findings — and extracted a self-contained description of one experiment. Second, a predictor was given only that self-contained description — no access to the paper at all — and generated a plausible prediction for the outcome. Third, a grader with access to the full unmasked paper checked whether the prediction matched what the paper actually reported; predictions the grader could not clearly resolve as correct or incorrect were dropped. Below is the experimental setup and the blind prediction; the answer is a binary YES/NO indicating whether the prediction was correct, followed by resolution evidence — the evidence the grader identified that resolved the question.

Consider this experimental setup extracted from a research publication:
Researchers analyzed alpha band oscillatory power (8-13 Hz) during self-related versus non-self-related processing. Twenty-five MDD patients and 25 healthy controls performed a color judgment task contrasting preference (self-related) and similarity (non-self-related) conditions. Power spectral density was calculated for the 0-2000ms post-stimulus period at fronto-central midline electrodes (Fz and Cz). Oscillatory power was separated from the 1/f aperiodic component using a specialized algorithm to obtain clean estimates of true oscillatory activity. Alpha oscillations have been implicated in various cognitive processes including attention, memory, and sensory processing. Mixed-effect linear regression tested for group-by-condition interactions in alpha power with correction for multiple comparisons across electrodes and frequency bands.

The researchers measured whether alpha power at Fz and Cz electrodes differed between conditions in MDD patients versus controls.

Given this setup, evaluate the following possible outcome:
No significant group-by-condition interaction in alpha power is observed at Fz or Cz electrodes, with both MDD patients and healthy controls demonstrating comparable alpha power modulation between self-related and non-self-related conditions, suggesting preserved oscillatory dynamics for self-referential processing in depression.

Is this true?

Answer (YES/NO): YES